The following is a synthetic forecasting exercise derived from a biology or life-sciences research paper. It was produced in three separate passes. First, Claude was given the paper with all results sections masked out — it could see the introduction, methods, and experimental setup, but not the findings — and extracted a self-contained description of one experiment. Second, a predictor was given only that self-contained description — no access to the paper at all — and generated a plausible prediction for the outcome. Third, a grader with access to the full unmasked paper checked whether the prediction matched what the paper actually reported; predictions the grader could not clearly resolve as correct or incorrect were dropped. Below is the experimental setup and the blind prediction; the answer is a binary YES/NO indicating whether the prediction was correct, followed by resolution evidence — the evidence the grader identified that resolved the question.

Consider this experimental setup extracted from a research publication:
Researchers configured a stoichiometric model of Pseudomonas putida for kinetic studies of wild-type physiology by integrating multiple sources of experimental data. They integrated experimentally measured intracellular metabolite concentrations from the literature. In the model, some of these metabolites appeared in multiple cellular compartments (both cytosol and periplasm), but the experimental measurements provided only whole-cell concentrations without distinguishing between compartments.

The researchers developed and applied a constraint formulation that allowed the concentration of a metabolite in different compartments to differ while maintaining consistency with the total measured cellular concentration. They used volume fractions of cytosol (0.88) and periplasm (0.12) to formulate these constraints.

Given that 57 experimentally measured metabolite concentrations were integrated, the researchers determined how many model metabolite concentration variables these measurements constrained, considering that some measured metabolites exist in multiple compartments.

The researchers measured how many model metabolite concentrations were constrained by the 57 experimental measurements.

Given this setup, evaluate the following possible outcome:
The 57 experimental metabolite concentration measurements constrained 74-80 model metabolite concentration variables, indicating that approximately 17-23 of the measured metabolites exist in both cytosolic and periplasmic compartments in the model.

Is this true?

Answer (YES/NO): NO